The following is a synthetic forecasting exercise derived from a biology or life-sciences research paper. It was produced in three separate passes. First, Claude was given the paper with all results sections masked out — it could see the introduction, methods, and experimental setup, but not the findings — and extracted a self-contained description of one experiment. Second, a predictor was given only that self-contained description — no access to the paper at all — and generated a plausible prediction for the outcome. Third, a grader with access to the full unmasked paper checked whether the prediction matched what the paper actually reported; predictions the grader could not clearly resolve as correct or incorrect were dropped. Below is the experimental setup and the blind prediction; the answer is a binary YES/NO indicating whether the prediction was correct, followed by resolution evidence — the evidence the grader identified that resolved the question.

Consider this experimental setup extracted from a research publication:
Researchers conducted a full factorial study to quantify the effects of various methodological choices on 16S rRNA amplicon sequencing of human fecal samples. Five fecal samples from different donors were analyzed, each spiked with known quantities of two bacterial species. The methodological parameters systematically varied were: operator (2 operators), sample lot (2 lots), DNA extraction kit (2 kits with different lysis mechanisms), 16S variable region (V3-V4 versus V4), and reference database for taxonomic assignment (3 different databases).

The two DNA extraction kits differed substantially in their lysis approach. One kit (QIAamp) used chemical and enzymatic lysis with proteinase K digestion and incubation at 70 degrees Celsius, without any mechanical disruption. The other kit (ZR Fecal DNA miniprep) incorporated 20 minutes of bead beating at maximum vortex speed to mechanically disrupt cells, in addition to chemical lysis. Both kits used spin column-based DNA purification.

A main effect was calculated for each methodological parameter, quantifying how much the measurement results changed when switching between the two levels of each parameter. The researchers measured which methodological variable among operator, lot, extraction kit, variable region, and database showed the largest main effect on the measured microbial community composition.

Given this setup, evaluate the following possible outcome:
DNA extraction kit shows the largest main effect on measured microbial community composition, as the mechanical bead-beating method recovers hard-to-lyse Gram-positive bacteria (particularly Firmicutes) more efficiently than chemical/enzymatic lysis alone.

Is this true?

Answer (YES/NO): NO